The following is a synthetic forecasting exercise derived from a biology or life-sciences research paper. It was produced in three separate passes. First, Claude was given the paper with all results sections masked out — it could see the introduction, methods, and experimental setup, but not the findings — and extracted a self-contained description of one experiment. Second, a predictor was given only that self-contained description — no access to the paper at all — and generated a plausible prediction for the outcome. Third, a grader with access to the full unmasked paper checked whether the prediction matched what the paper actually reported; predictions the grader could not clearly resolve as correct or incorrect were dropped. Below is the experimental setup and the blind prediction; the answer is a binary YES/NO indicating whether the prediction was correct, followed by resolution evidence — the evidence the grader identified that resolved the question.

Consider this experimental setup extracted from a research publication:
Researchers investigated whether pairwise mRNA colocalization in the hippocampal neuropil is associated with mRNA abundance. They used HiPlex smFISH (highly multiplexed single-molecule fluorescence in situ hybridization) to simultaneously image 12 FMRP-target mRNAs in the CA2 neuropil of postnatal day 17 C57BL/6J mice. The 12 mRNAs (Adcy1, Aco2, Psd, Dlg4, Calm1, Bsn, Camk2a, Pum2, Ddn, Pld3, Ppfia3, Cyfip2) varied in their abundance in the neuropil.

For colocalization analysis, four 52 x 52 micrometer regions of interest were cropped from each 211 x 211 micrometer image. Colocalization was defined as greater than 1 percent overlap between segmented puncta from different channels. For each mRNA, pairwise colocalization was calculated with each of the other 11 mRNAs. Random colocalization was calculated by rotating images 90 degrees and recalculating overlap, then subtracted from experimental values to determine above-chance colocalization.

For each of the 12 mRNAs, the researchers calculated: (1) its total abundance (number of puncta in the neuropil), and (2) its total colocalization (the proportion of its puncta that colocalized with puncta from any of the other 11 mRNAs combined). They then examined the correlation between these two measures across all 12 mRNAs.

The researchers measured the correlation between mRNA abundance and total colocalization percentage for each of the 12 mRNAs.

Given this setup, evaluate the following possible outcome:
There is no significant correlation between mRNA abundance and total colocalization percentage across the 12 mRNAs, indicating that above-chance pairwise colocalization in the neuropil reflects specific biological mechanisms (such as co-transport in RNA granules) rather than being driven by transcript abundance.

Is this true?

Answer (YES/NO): NO